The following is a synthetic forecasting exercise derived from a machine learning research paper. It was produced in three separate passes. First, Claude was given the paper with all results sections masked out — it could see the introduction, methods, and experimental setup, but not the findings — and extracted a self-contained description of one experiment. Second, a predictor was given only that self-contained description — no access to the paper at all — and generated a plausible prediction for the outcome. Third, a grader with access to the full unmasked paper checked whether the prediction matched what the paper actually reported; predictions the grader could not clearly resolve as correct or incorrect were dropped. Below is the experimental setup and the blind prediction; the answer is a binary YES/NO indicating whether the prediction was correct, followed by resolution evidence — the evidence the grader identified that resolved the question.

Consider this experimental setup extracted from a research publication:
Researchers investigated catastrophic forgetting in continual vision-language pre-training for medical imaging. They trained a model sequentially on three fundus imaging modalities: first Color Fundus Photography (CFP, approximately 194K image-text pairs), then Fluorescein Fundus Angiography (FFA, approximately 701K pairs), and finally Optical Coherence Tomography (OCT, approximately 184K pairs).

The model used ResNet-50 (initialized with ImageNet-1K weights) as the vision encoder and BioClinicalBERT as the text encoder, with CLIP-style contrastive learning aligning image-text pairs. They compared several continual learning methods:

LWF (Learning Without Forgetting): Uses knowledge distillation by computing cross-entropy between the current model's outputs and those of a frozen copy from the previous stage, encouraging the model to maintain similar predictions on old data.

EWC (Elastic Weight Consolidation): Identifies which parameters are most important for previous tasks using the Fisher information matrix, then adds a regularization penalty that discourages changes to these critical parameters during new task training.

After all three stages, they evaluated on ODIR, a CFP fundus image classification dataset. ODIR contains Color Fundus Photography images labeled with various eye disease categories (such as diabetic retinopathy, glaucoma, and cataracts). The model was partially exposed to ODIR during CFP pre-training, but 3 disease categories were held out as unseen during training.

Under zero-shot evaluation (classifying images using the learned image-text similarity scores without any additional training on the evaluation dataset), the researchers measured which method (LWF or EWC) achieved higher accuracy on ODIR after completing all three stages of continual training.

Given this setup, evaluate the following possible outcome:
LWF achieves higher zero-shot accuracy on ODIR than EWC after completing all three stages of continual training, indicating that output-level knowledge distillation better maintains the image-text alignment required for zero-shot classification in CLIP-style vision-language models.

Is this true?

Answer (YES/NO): YES